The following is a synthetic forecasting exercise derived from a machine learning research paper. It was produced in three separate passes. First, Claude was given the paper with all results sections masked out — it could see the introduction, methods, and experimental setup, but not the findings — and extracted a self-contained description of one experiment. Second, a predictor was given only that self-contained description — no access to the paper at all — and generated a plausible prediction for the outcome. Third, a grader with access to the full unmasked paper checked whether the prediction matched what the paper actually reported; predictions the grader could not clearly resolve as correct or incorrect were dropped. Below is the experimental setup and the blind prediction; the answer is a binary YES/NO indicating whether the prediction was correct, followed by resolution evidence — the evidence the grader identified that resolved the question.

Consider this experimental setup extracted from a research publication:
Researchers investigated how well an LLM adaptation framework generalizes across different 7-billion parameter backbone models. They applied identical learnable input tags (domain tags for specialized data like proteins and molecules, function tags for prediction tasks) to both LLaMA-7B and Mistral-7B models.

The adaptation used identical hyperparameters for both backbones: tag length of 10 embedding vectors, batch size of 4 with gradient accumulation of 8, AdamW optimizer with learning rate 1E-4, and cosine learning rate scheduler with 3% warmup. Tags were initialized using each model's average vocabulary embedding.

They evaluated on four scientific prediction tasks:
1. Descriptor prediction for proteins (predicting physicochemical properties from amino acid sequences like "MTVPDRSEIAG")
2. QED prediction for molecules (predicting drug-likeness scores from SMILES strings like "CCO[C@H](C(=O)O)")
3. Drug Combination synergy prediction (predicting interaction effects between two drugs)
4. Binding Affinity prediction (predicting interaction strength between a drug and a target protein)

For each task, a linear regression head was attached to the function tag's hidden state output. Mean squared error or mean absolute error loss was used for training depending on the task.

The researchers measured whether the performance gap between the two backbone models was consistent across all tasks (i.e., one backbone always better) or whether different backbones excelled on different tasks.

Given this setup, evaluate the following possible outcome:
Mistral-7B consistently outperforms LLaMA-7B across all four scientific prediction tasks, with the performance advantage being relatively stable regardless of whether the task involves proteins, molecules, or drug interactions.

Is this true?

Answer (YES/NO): NO